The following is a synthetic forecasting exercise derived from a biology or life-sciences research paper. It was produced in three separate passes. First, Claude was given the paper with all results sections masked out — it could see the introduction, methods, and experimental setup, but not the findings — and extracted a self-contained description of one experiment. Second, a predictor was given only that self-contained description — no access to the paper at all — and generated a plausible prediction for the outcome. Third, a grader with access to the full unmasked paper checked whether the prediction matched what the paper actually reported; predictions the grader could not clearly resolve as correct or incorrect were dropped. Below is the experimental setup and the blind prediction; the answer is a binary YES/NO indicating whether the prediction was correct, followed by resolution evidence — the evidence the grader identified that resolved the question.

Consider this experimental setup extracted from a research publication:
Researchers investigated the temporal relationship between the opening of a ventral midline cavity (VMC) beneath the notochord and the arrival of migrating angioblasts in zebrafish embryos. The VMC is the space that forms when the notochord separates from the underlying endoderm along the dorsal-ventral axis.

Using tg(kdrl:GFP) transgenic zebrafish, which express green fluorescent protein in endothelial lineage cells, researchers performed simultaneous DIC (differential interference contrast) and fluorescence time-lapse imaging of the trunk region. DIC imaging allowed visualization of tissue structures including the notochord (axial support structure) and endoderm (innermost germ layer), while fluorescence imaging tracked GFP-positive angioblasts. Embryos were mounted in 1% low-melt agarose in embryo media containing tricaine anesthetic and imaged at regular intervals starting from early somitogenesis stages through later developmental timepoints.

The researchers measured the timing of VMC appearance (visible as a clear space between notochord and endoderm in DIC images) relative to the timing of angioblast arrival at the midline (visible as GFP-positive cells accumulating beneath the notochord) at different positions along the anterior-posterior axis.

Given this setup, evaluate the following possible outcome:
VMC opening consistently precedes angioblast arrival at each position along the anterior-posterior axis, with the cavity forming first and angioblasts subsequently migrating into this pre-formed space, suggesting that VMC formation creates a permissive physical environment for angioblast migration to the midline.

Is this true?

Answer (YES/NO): YES